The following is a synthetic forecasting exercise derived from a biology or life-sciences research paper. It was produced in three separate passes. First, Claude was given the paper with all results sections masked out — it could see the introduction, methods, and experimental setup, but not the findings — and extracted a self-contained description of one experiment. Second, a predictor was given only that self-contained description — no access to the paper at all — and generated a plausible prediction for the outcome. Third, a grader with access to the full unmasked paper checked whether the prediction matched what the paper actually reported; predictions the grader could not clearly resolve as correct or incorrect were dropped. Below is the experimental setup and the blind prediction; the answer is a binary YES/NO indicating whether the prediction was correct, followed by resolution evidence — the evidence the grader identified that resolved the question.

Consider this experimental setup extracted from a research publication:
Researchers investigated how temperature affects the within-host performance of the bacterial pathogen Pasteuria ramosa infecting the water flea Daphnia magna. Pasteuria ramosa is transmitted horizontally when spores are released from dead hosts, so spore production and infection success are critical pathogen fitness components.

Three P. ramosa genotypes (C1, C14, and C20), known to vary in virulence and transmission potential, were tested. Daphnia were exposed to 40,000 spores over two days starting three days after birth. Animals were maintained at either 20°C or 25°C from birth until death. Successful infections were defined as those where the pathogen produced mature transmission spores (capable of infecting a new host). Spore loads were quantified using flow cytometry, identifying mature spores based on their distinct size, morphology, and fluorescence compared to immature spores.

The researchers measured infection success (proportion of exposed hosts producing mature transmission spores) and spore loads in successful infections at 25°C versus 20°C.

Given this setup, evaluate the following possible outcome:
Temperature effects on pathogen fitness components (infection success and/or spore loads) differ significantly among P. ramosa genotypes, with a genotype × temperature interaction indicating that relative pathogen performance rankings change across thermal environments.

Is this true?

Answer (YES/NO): NO